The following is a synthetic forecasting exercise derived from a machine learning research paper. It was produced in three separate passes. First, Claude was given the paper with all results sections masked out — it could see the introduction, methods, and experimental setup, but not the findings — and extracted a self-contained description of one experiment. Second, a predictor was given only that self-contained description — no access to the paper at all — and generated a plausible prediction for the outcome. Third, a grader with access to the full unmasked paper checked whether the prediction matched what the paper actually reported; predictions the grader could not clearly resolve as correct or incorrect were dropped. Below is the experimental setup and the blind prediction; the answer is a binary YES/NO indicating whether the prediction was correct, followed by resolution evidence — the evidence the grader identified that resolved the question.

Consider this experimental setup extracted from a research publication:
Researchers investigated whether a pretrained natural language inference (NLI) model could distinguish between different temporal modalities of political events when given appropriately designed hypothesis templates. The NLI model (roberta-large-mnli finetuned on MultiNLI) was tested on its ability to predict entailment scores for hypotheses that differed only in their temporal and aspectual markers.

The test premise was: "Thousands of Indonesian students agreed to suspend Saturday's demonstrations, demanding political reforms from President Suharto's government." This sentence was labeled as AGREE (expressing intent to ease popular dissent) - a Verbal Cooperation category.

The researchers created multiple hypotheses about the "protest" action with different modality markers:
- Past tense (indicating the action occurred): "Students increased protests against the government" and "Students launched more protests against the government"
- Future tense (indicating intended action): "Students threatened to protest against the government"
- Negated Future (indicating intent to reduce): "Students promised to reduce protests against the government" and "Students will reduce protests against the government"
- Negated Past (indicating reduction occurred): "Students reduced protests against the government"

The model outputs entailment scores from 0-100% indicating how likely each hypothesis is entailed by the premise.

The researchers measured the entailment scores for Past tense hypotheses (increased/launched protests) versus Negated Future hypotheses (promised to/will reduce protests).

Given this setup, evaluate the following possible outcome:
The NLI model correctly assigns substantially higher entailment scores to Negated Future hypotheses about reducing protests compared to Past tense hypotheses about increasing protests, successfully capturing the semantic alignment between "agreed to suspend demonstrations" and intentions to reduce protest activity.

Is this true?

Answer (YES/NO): YES